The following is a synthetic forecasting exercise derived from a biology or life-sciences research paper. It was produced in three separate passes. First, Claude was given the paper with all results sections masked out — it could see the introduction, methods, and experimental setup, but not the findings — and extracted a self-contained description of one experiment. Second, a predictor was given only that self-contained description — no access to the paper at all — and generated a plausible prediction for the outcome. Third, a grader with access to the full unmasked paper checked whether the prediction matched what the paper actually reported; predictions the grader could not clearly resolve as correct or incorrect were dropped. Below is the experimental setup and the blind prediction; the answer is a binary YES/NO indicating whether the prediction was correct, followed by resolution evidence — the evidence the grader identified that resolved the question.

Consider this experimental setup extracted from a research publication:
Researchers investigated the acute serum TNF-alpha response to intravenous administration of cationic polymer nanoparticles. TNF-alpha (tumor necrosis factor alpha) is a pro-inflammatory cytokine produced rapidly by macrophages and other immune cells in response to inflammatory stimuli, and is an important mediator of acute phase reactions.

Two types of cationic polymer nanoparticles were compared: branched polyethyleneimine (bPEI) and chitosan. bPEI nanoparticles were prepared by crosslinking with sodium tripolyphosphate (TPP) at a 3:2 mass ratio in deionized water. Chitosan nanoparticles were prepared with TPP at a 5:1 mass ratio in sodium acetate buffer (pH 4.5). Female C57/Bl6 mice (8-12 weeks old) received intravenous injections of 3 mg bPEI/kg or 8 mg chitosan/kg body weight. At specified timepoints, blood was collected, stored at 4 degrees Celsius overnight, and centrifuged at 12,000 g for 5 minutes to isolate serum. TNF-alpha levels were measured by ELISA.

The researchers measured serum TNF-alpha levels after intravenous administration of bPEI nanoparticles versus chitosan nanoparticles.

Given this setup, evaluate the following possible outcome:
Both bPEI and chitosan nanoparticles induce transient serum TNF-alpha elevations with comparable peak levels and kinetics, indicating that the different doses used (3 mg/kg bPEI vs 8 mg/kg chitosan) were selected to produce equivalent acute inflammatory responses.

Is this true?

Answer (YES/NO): NO